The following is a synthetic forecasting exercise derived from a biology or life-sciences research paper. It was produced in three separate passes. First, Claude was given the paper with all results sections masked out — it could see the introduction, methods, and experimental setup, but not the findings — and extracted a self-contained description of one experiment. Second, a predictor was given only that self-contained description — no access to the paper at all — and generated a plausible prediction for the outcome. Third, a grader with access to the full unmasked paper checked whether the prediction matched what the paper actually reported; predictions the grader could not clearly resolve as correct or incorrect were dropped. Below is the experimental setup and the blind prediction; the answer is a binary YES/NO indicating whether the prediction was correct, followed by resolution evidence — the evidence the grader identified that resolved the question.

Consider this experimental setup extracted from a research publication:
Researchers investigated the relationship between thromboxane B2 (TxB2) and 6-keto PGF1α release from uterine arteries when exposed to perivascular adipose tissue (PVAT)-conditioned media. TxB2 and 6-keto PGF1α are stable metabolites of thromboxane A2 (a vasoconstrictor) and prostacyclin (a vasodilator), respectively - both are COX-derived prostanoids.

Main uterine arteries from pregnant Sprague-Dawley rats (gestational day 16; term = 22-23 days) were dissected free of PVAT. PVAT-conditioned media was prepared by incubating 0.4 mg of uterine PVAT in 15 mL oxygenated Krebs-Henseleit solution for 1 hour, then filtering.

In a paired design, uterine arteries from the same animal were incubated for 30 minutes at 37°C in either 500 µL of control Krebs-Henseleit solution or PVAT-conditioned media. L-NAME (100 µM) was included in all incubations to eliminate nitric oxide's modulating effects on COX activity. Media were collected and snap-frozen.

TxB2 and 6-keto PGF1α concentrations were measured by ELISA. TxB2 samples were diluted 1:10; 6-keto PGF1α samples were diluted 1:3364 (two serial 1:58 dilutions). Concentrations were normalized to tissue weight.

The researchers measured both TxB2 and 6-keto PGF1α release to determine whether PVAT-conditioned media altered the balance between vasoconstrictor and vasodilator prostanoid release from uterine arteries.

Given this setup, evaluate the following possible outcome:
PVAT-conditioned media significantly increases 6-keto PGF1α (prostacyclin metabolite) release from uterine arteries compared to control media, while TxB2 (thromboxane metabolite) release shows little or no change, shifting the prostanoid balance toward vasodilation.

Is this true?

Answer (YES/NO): NO